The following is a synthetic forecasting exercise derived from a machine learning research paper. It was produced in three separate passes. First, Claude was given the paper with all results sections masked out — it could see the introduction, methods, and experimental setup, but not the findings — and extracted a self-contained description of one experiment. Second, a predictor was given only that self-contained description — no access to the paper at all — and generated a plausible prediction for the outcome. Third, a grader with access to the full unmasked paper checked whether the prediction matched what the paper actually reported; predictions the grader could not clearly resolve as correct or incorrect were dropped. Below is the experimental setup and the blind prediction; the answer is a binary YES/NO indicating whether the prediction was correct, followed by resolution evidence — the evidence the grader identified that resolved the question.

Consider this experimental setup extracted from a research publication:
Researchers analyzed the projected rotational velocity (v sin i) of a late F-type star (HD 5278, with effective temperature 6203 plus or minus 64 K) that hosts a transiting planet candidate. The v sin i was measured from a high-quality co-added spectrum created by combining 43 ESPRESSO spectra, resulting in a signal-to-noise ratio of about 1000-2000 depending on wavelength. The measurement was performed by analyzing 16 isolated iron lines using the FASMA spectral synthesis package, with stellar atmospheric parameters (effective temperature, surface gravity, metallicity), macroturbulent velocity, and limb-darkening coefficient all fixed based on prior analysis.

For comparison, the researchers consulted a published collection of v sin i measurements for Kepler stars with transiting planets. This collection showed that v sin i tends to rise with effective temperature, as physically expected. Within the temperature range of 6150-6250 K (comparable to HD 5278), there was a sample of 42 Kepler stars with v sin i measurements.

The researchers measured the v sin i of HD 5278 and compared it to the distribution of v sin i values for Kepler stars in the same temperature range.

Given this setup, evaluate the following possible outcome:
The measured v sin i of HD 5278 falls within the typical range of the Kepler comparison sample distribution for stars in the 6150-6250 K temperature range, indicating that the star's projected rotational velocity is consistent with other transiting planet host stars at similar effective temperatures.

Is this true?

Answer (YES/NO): NO